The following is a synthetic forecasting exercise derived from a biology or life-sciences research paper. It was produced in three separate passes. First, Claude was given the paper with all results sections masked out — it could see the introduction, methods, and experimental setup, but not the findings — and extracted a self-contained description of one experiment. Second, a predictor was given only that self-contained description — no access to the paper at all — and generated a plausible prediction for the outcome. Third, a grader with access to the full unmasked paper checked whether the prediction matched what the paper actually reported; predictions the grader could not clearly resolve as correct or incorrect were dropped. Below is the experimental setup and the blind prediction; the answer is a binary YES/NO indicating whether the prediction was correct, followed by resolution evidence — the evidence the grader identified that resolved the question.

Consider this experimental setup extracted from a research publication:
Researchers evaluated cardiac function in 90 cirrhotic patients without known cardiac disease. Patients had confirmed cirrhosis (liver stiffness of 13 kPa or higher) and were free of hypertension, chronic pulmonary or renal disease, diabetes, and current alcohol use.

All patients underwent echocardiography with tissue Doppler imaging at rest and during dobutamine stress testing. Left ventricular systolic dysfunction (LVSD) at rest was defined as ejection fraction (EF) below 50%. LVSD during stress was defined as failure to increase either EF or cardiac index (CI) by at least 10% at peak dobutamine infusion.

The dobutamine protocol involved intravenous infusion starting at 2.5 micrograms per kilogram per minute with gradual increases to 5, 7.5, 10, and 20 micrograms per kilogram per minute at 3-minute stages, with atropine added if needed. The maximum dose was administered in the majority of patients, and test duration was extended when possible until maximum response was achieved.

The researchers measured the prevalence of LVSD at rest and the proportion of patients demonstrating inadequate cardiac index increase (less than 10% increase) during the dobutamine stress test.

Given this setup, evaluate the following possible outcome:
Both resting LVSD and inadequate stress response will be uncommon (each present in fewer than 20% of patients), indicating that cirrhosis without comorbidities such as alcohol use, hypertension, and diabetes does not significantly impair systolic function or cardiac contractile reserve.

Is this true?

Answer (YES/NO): YES